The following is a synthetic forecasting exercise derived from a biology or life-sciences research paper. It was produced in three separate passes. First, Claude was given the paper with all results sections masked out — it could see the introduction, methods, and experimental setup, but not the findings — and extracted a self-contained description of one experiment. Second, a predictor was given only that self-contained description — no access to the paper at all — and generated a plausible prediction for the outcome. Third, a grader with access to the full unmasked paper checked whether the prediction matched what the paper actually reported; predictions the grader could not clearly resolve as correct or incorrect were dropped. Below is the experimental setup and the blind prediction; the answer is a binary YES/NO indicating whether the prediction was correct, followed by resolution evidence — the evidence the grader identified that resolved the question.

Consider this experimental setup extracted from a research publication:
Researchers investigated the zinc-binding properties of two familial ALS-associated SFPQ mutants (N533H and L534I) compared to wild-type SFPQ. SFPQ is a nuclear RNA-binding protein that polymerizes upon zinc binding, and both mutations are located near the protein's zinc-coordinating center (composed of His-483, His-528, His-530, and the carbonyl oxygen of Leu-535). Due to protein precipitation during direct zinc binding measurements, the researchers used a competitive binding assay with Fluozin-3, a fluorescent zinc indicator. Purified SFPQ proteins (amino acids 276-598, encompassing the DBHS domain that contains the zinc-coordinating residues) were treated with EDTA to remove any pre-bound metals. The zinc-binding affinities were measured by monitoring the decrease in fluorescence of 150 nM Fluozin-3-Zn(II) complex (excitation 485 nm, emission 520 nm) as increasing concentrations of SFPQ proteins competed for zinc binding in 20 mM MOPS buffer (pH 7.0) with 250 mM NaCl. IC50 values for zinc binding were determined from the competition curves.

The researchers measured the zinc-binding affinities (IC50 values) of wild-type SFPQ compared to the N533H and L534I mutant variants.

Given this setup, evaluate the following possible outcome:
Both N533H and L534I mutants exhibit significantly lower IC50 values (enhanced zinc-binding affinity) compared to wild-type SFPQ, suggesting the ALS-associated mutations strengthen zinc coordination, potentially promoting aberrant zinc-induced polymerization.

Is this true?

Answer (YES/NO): YES